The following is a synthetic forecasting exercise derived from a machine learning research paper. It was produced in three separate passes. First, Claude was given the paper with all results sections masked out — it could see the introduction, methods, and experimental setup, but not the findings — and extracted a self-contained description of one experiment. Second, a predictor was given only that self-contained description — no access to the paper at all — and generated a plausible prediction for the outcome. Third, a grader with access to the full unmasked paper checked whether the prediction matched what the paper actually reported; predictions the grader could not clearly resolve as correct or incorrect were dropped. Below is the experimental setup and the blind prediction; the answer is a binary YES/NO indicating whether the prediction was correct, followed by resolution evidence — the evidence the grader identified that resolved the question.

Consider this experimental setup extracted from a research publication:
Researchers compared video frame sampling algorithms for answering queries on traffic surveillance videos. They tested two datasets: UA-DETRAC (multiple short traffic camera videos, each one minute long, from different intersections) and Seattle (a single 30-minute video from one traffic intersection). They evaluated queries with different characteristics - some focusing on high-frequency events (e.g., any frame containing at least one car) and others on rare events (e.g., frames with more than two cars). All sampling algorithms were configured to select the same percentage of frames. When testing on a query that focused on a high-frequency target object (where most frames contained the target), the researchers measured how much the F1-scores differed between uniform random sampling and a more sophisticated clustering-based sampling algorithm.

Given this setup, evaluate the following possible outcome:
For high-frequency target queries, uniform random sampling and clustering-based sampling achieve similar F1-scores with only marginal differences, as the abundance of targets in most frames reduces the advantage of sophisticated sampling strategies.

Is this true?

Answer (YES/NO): YES